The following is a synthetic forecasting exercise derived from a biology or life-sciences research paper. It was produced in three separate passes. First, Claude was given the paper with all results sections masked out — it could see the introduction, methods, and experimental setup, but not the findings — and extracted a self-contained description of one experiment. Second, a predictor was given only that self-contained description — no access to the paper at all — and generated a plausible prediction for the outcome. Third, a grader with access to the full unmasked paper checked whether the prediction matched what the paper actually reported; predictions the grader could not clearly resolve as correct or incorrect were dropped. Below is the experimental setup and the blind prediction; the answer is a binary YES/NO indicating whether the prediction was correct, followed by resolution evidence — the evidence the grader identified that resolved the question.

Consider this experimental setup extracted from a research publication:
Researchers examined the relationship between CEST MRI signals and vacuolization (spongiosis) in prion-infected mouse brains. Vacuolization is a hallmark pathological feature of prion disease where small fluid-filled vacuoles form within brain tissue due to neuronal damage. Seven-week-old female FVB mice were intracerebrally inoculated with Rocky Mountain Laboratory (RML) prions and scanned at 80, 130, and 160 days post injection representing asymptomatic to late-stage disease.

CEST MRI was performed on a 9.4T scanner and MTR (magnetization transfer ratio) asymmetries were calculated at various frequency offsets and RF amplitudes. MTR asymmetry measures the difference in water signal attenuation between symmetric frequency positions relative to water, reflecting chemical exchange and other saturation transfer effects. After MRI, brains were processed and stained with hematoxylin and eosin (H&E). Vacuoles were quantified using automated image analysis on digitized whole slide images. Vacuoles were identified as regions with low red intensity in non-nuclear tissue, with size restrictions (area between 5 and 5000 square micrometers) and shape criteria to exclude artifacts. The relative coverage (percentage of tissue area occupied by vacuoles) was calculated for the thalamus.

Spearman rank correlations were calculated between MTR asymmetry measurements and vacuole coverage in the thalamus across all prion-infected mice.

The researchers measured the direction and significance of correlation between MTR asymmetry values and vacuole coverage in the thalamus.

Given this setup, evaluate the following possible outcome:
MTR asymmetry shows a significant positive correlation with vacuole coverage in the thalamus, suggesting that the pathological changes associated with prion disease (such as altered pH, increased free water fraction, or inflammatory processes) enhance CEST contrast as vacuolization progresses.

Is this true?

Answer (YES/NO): NO